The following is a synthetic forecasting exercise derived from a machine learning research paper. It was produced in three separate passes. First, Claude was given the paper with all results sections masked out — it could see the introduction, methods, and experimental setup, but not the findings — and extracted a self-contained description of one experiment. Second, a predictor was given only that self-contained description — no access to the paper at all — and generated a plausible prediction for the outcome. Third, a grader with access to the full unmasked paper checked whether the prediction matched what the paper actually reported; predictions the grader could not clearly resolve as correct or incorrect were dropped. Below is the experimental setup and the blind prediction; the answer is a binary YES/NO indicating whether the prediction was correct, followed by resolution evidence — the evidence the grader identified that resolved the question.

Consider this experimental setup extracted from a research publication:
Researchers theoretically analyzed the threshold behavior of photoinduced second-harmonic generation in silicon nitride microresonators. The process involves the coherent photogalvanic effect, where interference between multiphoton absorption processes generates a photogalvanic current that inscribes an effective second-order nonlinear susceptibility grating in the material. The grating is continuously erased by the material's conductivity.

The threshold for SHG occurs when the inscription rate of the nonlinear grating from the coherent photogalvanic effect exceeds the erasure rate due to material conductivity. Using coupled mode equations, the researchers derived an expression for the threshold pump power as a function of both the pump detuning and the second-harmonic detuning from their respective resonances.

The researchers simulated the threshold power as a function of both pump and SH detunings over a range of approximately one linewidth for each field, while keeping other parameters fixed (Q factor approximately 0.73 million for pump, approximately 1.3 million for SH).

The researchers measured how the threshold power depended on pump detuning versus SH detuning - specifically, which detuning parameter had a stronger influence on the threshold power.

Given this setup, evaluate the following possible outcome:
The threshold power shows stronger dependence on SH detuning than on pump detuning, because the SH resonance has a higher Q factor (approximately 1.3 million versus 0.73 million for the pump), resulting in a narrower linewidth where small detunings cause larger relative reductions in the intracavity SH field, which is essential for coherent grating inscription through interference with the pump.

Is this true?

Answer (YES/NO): NO